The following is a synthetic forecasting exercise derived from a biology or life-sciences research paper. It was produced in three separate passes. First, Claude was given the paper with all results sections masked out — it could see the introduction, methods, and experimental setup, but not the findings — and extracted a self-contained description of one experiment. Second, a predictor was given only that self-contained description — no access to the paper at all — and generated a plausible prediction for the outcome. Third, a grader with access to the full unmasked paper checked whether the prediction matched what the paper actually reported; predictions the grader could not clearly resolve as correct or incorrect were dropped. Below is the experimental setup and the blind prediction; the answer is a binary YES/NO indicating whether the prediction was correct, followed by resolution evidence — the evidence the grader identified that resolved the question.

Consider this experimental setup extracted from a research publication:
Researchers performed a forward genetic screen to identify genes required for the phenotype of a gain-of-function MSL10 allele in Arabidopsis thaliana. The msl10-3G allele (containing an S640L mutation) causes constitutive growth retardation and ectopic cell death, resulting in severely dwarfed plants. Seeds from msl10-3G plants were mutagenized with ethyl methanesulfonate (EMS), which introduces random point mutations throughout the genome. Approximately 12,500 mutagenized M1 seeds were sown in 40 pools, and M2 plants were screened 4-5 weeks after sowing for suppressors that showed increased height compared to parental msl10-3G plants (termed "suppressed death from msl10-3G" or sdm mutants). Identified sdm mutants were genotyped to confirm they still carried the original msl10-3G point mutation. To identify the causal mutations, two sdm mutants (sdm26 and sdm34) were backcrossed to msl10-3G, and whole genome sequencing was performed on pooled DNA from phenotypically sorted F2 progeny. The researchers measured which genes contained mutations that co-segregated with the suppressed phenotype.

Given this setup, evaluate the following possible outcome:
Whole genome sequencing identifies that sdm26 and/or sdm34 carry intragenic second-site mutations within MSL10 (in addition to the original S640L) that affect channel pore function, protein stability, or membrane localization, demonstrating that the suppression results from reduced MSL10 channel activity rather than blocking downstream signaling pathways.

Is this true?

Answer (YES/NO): NO